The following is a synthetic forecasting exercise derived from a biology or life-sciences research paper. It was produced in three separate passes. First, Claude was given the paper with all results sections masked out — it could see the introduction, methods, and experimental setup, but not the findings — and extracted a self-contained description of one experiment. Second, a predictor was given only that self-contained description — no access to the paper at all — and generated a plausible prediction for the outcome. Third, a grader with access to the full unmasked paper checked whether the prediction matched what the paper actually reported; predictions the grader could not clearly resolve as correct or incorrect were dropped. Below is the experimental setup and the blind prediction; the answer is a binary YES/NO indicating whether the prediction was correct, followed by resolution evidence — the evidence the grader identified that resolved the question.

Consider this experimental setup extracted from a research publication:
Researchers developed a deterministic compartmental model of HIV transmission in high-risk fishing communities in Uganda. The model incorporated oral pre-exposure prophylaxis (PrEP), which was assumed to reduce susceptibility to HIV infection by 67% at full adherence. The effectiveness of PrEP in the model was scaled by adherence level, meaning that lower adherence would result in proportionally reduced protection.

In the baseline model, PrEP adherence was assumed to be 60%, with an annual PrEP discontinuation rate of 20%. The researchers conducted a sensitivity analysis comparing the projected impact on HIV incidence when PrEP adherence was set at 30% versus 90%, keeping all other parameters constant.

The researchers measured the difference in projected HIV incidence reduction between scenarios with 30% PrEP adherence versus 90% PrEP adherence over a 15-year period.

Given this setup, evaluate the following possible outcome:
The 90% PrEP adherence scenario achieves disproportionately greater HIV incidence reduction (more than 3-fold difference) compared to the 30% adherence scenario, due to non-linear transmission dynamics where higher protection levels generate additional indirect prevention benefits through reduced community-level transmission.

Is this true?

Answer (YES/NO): NO